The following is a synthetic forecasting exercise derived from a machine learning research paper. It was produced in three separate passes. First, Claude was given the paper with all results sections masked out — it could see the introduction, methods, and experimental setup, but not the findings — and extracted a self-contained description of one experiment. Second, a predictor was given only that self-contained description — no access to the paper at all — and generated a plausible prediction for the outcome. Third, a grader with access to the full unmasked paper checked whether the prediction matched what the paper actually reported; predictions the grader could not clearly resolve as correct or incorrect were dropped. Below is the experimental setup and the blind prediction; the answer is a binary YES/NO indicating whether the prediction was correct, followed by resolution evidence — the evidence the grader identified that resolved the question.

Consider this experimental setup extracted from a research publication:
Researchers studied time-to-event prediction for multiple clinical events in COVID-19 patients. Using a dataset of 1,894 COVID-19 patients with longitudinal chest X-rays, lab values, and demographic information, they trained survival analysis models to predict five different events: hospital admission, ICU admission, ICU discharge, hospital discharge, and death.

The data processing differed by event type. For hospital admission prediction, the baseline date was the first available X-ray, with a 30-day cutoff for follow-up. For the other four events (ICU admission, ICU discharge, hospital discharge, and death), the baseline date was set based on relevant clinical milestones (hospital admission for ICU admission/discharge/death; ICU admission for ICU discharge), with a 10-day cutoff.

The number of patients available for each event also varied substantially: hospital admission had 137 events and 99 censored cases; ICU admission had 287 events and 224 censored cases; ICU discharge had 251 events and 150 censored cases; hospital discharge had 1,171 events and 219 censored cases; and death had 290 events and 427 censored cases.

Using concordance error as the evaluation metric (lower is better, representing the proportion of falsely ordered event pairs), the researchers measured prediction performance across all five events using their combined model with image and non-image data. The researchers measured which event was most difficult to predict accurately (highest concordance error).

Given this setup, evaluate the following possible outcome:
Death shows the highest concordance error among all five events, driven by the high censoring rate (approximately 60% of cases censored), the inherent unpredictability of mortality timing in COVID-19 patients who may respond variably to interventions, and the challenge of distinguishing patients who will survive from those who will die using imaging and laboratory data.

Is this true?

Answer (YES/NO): NO